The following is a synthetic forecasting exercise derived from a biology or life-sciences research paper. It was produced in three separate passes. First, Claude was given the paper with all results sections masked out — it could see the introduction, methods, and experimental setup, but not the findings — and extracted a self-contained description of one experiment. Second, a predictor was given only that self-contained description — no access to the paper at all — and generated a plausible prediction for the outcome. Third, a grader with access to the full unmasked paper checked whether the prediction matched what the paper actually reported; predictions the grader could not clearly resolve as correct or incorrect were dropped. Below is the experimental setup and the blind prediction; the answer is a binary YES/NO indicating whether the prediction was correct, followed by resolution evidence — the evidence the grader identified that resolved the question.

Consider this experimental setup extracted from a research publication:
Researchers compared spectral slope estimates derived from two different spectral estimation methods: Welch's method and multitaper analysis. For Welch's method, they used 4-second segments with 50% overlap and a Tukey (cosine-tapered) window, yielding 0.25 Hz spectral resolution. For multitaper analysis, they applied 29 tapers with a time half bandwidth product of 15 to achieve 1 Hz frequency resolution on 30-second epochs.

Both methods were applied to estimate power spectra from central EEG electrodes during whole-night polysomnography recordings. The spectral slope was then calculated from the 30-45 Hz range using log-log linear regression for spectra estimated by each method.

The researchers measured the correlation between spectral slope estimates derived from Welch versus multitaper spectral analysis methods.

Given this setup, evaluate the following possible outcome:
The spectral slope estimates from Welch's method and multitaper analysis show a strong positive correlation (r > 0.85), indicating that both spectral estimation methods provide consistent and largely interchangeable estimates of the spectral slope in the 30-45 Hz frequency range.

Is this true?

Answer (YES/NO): YES